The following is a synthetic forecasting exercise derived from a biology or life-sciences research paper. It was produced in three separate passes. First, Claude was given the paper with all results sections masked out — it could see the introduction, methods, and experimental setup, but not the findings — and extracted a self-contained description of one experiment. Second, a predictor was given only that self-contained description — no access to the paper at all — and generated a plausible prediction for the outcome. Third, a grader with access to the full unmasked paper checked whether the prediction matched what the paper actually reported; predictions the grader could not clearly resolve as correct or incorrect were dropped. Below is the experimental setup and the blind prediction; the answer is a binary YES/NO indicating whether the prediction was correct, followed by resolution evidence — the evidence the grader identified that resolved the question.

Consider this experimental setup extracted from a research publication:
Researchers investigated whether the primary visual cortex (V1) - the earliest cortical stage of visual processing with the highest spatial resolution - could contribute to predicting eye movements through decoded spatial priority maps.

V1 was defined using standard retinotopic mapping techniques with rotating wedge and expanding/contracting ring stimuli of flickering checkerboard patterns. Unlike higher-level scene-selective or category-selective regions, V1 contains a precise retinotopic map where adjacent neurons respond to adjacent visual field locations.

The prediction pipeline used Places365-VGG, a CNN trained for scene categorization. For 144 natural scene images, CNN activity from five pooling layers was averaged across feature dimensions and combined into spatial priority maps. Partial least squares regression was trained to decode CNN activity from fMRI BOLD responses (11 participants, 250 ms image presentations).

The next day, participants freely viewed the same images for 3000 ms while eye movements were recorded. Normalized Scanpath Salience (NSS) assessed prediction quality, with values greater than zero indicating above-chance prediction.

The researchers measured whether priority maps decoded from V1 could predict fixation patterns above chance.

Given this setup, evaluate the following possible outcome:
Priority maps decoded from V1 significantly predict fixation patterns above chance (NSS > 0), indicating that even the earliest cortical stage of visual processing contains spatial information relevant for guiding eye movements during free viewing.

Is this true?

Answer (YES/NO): YES